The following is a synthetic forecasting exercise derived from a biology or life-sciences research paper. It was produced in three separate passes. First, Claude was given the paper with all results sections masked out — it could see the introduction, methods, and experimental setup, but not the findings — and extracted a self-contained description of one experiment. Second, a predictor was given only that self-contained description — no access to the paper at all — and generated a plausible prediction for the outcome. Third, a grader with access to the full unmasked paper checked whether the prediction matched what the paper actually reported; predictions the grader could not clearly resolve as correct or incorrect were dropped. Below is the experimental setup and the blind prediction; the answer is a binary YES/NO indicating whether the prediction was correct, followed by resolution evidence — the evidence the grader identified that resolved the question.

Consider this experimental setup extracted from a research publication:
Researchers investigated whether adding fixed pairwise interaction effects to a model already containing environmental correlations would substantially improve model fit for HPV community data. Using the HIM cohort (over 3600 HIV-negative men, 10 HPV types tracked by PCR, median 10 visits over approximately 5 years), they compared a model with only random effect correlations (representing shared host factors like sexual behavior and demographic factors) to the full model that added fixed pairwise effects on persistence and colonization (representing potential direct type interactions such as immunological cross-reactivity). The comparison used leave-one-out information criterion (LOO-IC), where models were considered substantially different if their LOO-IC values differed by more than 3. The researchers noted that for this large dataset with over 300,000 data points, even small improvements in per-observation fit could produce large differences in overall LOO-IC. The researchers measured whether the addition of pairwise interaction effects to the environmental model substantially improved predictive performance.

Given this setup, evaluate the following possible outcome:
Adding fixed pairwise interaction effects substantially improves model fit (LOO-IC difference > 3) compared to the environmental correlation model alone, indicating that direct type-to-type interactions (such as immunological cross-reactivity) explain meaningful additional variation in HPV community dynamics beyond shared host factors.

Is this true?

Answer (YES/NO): NO